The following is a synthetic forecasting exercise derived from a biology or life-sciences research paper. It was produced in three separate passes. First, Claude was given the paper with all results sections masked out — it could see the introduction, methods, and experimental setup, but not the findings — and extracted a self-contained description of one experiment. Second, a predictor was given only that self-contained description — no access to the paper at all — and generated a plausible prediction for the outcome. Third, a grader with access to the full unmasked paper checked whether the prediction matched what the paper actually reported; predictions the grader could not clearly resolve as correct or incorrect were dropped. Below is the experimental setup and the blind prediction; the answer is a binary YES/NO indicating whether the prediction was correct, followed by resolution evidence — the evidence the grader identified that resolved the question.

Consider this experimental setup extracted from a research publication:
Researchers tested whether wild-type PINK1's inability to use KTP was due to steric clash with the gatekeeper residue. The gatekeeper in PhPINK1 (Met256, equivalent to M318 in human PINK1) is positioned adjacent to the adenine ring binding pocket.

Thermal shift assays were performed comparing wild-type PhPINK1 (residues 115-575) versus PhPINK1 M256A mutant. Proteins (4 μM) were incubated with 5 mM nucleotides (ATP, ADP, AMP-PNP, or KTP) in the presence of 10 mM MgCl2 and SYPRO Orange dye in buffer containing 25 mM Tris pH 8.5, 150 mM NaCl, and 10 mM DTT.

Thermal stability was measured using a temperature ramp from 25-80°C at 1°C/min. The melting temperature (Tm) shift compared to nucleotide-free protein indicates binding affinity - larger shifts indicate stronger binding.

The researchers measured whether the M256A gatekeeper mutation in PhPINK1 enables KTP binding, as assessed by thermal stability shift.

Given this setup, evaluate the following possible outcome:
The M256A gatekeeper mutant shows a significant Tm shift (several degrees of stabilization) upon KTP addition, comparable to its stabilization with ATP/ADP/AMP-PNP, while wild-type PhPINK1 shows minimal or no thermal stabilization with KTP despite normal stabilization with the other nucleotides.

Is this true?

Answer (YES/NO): YES